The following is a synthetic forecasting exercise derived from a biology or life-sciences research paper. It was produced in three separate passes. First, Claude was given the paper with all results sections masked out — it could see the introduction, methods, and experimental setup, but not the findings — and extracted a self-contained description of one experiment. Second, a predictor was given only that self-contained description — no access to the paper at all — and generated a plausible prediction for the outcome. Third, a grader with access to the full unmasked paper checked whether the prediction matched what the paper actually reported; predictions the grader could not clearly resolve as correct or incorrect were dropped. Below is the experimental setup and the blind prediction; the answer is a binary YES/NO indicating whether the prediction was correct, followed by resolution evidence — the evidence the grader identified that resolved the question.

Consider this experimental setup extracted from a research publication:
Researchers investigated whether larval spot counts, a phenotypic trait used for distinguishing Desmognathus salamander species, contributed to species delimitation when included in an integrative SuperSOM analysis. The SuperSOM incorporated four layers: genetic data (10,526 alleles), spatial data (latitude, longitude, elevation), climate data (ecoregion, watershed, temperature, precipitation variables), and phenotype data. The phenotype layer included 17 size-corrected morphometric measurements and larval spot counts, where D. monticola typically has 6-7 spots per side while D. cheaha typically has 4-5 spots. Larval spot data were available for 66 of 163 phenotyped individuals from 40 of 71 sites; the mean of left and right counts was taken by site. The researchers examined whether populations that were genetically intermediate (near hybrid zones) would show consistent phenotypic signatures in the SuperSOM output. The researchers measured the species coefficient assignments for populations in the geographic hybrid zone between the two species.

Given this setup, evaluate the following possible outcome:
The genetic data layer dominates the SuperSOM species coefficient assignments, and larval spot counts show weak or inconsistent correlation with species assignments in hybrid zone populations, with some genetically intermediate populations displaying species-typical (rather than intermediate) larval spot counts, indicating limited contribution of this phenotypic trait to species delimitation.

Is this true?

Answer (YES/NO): NO